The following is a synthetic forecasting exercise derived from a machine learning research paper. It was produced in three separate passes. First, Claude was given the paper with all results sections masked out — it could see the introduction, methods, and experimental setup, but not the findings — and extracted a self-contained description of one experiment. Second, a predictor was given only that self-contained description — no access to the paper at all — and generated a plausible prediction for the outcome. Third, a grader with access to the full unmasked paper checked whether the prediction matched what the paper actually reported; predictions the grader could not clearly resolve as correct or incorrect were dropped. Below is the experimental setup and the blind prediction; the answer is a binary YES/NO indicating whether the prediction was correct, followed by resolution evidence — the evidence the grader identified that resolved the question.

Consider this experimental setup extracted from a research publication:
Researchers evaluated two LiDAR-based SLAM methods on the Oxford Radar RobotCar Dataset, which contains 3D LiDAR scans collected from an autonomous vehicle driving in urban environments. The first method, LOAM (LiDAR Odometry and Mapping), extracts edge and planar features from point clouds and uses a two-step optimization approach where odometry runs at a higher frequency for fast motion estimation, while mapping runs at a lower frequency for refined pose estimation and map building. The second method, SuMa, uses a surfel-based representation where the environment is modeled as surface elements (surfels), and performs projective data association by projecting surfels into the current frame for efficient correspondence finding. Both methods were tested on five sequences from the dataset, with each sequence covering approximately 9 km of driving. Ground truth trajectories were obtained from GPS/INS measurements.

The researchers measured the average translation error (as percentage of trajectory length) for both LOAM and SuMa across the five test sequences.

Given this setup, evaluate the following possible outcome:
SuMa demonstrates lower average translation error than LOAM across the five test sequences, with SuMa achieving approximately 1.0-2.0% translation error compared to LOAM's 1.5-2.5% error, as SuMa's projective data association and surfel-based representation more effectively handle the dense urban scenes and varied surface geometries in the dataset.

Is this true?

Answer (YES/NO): NO